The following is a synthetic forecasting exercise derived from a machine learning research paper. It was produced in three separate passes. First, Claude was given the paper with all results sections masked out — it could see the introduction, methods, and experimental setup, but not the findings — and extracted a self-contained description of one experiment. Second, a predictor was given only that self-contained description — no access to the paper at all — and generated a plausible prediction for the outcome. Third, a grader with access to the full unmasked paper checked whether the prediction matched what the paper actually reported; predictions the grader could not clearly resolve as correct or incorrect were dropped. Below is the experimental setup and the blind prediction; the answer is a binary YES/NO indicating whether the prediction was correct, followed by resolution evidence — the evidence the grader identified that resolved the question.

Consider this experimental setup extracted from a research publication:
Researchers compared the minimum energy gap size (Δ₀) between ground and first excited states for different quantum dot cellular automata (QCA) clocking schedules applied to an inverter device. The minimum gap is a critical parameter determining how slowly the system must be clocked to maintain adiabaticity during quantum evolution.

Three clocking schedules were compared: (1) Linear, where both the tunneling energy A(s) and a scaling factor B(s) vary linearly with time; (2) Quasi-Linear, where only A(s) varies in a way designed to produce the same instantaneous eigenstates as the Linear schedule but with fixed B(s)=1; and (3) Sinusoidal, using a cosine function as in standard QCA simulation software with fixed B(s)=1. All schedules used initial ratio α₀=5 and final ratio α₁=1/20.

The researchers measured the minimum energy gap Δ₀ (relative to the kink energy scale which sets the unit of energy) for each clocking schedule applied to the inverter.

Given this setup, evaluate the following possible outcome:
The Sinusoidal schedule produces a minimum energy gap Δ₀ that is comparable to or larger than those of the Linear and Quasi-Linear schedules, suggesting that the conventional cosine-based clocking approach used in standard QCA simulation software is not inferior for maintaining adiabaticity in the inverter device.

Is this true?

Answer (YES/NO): NO